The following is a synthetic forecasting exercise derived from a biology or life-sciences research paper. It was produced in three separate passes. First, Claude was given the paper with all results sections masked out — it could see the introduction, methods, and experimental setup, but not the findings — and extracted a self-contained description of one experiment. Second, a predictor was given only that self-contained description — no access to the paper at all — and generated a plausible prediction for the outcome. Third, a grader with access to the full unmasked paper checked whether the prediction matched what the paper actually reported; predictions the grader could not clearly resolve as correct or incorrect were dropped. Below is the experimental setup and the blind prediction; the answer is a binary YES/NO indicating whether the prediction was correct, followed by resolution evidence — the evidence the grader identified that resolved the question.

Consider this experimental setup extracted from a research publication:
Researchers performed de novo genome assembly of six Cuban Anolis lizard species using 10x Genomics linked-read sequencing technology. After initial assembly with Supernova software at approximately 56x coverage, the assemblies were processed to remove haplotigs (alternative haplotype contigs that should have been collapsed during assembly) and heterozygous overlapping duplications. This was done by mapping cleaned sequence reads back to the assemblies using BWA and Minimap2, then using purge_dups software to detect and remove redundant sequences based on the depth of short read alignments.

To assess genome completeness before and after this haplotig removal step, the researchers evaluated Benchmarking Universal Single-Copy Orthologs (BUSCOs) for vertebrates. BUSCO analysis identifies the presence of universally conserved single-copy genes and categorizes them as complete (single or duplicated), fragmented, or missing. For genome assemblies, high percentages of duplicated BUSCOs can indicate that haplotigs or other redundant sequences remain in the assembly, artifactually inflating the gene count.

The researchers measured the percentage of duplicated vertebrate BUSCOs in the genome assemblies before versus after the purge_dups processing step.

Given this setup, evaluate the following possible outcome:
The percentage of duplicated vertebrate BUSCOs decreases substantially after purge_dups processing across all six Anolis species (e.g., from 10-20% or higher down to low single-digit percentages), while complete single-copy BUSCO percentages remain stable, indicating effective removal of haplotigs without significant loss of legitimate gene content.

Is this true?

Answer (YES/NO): NO